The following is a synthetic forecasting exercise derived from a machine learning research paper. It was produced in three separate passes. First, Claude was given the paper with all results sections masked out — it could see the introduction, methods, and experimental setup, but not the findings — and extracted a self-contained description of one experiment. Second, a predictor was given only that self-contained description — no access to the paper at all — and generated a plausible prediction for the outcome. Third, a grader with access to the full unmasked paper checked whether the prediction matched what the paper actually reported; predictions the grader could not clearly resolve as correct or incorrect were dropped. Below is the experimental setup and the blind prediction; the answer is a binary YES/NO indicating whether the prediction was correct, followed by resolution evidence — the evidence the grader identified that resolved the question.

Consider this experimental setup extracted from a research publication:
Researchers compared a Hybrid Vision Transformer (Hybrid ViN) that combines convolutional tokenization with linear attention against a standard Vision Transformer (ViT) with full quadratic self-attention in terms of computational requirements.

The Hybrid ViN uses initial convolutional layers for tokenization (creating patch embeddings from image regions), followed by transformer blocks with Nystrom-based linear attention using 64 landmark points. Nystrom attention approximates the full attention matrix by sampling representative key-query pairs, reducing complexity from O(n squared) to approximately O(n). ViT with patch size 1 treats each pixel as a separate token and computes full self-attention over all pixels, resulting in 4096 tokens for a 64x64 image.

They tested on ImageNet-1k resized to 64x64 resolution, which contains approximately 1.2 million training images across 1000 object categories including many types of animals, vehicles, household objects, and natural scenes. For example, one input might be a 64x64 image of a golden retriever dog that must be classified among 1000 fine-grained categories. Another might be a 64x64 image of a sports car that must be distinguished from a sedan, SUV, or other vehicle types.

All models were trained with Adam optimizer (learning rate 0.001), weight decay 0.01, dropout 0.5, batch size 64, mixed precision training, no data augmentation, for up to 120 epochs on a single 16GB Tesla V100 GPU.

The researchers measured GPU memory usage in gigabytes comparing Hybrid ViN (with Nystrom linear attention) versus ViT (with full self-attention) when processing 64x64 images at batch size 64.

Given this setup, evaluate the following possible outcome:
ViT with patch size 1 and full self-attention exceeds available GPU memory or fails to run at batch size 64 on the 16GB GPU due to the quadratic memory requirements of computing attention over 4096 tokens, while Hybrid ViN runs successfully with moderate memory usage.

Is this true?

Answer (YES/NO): NO